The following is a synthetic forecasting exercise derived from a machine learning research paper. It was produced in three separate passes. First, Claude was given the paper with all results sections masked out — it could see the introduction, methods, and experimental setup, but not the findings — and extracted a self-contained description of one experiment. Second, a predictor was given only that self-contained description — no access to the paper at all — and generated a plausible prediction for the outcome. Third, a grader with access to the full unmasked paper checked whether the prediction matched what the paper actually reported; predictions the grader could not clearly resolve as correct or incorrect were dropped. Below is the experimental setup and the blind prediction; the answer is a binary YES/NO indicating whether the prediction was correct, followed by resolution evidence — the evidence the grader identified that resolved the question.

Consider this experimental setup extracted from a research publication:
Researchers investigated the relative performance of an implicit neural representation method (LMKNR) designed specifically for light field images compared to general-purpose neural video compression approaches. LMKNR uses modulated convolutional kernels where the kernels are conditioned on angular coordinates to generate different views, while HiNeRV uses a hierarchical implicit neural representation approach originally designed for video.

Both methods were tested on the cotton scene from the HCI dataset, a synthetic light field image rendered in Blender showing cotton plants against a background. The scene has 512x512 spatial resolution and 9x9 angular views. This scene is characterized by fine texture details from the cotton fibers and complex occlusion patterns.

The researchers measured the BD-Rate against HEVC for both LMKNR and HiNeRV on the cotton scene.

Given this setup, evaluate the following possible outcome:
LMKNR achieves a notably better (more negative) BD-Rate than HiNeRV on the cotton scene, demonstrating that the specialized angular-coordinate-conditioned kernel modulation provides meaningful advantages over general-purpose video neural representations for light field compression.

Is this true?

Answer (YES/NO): NO